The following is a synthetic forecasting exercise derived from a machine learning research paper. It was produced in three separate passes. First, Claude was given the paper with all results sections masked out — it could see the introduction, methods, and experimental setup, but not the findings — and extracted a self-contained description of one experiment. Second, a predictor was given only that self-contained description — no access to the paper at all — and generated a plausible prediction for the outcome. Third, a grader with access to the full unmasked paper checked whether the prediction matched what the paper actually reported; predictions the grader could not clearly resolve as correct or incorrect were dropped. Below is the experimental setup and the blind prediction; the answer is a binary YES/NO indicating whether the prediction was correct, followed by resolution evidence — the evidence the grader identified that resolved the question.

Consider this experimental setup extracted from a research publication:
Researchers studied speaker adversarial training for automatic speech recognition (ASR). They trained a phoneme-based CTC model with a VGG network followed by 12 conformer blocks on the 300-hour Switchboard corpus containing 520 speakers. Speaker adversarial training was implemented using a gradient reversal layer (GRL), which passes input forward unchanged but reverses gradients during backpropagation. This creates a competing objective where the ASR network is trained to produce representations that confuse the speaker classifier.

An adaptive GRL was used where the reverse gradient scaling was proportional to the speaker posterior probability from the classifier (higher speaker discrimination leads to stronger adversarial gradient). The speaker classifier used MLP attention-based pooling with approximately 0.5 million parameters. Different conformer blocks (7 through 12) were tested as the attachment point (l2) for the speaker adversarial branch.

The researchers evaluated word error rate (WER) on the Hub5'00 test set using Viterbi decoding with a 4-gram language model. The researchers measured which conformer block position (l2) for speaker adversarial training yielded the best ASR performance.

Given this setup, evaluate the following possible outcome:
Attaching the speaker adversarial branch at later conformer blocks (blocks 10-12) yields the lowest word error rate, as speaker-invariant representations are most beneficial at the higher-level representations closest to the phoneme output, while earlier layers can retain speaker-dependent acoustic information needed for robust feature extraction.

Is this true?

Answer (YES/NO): NO